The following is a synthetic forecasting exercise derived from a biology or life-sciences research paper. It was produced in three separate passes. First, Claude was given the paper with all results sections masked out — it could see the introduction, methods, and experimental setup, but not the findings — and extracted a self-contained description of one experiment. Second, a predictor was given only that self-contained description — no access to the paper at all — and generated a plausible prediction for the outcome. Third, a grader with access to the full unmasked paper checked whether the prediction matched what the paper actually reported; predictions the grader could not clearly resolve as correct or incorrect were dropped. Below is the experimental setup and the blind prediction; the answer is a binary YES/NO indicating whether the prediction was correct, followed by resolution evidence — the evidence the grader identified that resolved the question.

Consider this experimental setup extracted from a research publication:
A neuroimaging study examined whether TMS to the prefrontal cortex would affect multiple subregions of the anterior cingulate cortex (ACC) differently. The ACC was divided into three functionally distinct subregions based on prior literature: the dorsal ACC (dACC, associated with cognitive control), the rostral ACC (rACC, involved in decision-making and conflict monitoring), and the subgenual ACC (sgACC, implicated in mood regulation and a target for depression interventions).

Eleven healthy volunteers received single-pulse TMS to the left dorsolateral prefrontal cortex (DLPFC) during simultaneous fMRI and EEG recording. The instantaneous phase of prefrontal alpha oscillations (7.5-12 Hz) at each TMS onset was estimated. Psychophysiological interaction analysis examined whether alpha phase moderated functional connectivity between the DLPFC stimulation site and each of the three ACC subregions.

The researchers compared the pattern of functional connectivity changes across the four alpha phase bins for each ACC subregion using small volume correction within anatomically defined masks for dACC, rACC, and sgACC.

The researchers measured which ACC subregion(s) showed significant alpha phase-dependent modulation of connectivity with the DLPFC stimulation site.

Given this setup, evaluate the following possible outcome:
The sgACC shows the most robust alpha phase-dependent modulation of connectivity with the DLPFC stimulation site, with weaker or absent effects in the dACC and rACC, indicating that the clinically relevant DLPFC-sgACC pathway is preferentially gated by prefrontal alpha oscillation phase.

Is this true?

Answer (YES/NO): YES